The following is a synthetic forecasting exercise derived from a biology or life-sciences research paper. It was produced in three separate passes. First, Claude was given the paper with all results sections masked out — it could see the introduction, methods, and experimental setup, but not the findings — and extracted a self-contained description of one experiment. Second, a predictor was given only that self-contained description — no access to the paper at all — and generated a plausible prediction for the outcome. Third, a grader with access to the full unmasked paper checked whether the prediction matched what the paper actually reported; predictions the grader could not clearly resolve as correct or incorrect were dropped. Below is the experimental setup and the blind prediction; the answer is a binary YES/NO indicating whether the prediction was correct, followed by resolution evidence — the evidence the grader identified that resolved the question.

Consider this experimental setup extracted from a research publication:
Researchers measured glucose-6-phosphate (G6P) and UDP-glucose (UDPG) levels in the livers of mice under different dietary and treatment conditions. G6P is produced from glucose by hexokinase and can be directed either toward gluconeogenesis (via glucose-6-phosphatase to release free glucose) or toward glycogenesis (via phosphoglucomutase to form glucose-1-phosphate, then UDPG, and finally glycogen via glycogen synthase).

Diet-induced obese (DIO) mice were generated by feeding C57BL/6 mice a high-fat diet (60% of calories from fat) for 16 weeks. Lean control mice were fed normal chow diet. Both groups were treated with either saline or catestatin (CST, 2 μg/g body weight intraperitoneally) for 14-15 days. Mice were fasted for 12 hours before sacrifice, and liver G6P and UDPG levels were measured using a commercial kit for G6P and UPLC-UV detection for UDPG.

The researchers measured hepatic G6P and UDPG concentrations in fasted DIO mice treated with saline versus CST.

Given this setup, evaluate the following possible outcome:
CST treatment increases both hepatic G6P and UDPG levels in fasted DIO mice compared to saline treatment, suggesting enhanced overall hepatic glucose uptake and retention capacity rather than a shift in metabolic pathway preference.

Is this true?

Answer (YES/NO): NO